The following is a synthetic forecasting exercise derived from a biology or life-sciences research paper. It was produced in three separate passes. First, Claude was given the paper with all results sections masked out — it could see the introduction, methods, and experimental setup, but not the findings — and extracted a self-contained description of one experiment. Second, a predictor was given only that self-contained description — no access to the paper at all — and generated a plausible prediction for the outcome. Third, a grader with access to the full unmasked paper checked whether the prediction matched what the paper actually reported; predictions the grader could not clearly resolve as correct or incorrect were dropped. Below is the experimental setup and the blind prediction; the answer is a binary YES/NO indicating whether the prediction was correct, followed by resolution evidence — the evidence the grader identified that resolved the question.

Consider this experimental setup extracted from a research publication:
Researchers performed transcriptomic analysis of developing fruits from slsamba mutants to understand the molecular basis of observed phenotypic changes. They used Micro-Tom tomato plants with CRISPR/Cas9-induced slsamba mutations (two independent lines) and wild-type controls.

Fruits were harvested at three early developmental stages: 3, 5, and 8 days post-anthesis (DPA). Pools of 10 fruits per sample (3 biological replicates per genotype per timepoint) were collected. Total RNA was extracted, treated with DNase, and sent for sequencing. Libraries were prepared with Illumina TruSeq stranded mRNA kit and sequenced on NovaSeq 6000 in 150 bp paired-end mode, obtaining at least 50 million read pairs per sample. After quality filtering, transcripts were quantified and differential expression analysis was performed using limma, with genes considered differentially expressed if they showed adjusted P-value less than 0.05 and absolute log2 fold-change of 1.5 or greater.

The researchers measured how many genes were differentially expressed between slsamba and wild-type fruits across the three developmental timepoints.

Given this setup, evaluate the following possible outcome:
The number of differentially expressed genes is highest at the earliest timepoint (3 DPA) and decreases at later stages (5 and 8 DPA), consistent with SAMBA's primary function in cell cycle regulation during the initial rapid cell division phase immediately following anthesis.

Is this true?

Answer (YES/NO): NO